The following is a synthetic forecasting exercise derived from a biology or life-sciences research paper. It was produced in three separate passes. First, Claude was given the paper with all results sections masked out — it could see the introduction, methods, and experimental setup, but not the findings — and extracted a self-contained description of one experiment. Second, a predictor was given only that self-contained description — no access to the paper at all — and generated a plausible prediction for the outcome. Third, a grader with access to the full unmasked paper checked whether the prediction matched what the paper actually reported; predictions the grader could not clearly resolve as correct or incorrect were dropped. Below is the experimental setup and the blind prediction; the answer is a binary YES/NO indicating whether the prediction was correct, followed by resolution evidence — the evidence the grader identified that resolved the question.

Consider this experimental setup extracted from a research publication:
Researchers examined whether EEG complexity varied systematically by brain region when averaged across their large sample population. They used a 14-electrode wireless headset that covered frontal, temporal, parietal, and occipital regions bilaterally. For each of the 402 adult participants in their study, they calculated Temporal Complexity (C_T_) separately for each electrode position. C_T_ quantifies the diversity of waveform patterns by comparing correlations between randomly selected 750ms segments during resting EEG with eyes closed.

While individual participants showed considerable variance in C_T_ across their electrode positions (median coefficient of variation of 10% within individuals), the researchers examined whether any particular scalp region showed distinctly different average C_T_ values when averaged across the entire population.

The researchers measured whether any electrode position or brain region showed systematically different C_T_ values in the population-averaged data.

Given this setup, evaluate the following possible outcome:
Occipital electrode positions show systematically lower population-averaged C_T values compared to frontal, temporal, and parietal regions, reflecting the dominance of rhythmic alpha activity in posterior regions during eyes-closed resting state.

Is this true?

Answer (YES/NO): NO